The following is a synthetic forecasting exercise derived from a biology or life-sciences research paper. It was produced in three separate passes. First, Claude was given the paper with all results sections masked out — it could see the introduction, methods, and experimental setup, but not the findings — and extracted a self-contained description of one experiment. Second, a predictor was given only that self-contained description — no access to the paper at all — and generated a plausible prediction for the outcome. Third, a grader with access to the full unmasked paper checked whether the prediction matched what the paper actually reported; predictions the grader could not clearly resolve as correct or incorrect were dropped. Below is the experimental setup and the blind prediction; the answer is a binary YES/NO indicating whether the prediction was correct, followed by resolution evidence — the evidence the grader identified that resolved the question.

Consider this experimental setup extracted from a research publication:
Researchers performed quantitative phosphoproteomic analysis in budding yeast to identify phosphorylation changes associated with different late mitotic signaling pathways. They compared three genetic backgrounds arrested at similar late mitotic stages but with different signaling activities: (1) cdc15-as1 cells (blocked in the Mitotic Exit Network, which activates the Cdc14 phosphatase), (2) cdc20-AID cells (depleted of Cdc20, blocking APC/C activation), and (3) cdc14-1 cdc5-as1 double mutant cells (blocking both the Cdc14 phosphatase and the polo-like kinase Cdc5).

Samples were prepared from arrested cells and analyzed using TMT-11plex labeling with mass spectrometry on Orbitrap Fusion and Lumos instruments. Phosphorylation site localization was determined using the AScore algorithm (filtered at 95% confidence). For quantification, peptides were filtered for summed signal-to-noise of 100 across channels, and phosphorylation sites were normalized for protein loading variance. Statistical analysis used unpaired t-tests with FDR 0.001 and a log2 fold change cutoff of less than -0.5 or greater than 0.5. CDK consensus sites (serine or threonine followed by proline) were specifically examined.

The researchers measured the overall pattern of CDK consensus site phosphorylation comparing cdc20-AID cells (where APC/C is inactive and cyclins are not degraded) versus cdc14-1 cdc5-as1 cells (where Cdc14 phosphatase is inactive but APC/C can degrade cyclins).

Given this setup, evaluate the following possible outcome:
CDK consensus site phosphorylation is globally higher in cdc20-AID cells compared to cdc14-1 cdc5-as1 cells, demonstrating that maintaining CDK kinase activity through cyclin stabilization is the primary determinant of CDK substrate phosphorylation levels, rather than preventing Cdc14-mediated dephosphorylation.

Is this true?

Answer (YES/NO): YES